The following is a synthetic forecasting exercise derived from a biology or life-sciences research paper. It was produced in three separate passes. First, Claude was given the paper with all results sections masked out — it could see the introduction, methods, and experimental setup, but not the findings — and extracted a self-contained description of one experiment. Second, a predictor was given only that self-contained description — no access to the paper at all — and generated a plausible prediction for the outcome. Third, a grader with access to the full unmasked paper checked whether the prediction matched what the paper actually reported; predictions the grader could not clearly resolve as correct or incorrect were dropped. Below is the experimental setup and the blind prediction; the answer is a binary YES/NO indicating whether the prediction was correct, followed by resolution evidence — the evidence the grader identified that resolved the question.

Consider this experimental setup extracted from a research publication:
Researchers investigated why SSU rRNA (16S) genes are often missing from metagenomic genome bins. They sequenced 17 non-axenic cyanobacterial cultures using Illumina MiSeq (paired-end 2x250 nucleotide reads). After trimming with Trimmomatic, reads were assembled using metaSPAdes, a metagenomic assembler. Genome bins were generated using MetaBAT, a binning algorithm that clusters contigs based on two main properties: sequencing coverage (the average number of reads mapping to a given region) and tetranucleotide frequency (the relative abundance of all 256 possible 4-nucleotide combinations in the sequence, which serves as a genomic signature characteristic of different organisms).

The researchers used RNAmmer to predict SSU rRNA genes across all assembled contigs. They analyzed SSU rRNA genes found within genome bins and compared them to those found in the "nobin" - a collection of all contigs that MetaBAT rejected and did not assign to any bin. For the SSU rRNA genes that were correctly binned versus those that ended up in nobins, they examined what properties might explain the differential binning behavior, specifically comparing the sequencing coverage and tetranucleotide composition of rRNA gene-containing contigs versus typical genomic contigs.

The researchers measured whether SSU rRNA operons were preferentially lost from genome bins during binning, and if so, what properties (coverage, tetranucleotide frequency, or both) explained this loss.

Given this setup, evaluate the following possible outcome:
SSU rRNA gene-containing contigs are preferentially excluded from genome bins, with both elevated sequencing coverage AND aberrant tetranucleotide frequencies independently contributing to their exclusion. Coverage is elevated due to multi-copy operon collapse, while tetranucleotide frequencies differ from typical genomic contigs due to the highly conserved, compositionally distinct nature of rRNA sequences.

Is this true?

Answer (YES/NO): YES